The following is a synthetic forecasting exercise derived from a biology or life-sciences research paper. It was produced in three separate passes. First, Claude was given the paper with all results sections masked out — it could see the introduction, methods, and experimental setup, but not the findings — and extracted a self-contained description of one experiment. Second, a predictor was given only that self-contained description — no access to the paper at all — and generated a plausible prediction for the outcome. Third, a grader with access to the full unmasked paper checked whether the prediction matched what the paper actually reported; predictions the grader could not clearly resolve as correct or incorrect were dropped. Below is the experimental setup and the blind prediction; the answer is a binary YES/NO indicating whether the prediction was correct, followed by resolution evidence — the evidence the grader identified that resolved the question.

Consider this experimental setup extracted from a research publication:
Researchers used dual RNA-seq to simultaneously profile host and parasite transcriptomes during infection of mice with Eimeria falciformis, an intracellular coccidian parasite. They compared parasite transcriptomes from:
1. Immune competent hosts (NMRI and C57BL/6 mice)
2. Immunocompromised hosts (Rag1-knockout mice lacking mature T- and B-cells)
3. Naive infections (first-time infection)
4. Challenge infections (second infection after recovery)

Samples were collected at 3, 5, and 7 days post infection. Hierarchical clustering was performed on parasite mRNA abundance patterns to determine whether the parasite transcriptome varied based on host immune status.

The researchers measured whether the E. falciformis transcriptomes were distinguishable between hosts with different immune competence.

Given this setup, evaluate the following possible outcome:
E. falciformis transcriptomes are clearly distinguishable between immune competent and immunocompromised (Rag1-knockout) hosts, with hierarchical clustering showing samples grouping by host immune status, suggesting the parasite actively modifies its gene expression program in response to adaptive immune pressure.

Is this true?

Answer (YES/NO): NO